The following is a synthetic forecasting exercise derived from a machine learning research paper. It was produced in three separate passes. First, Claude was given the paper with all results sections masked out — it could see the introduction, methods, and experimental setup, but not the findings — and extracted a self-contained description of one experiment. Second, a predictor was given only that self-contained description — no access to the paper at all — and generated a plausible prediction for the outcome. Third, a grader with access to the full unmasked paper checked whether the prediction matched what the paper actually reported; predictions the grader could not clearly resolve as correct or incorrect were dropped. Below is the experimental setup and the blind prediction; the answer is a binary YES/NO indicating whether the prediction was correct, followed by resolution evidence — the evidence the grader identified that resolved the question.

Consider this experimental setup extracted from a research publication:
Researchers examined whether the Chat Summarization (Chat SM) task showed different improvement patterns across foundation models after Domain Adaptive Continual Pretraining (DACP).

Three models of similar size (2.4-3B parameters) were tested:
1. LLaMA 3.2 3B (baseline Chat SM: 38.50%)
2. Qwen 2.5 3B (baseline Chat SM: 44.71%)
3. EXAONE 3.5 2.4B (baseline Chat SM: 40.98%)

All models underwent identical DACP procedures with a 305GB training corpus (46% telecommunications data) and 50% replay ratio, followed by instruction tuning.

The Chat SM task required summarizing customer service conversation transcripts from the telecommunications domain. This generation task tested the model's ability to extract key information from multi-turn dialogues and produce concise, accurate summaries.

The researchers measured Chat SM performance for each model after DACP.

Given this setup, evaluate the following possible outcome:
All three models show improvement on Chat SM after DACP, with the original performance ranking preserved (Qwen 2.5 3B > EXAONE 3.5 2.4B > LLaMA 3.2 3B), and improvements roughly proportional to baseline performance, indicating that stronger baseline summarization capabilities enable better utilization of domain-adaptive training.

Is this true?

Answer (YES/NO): NO